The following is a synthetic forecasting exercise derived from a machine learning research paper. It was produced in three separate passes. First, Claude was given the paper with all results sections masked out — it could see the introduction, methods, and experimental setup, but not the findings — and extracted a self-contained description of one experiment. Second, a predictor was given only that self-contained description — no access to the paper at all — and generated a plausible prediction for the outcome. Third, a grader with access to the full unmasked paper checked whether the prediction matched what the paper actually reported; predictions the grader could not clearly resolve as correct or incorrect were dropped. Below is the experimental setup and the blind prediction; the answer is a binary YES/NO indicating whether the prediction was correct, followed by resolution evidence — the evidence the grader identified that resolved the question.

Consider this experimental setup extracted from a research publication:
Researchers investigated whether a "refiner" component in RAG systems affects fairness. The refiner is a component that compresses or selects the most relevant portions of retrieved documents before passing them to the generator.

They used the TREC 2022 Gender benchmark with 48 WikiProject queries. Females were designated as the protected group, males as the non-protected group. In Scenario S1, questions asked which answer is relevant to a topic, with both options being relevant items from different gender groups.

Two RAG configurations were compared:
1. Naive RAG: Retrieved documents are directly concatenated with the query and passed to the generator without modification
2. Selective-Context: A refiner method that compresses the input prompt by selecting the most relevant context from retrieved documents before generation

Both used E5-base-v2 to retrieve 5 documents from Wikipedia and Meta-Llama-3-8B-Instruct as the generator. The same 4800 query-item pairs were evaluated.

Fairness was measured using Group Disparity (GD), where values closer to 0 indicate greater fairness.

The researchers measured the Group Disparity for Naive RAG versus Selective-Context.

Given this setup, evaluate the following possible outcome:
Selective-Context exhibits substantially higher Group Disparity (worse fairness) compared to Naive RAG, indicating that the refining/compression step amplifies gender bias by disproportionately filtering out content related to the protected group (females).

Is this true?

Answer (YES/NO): NO